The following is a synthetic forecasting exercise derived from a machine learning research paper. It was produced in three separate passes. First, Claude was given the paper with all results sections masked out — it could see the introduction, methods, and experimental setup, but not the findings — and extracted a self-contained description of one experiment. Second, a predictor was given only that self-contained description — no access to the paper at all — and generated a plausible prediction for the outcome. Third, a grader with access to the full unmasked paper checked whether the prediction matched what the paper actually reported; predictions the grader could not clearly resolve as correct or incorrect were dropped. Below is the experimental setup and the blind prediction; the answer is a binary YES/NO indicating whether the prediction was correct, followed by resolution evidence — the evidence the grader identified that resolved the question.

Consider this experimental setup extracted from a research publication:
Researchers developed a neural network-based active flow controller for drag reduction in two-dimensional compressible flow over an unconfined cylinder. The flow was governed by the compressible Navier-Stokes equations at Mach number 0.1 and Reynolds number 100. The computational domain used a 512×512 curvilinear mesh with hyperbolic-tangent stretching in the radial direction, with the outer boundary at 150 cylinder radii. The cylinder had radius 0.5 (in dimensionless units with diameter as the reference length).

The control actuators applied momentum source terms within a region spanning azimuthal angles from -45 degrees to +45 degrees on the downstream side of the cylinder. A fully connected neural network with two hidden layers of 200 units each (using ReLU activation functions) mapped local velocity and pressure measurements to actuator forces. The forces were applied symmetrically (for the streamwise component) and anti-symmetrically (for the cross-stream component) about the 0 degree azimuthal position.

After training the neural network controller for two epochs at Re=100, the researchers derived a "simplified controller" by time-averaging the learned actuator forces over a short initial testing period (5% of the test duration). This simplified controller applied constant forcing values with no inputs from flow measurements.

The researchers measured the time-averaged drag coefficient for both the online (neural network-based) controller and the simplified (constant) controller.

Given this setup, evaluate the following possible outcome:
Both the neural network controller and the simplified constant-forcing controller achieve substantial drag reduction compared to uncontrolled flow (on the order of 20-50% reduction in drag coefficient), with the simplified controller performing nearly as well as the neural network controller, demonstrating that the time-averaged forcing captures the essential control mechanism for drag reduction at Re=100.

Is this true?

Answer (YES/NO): NO